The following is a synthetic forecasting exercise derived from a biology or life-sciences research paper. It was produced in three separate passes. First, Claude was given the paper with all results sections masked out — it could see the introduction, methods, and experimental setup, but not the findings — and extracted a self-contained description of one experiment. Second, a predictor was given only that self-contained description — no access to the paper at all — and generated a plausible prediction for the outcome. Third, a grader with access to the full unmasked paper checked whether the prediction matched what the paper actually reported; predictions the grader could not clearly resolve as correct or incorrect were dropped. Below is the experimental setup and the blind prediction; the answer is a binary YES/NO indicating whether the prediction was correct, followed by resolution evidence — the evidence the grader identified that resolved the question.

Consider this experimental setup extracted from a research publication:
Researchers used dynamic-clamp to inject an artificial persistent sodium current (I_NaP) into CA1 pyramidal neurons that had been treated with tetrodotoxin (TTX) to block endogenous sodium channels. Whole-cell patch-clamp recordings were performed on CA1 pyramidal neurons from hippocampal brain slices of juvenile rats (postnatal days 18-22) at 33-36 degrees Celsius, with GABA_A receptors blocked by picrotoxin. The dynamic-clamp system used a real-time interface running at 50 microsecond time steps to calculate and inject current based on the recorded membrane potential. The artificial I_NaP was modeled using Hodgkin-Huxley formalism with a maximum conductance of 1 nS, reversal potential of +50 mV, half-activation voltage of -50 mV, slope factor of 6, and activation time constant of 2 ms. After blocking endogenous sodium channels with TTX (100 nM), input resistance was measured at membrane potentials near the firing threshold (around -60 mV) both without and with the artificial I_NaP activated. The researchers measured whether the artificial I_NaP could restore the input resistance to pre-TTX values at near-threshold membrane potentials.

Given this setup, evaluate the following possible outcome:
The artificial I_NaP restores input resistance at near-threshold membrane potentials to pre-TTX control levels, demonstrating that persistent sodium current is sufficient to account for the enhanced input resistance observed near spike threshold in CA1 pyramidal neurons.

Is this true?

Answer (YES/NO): YES